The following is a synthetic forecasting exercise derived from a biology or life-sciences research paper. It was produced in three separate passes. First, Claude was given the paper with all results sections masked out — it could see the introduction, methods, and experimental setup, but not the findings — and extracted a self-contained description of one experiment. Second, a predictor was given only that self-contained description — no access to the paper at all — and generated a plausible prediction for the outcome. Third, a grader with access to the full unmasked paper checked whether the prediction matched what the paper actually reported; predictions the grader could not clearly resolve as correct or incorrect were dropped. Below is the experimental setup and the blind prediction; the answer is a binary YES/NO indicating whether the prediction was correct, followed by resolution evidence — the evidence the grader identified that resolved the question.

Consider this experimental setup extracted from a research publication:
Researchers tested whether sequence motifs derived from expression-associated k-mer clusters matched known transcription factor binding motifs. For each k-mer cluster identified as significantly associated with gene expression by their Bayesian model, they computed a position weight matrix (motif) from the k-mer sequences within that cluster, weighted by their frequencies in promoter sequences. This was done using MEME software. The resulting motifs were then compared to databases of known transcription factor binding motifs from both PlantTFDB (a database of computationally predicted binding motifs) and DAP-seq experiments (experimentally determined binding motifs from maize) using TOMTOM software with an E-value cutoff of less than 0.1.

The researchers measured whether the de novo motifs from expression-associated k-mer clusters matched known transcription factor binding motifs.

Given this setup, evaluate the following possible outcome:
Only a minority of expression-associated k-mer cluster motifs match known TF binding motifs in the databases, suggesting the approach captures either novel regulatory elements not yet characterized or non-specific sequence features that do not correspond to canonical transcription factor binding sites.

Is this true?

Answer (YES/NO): YES